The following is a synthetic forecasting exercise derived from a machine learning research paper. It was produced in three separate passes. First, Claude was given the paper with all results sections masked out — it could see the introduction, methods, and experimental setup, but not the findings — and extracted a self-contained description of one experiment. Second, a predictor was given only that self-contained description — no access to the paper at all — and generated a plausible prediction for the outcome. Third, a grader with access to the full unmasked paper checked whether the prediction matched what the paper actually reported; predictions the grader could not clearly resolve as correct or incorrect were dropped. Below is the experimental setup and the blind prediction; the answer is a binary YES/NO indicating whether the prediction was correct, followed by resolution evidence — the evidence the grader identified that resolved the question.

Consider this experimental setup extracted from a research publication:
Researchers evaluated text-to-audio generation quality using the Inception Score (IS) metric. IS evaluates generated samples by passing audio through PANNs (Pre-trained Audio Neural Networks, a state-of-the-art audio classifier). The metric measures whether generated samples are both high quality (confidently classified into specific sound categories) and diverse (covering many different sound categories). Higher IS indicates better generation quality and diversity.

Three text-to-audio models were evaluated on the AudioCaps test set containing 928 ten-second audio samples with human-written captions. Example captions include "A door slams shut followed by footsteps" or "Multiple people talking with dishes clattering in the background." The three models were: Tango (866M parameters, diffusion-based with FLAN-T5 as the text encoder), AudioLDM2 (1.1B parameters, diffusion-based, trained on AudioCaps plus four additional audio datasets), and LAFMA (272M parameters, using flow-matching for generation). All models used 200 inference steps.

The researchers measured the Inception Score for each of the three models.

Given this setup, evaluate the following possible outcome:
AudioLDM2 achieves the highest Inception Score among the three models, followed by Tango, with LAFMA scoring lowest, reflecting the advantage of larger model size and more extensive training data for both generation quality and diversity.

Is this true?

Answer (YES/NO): NO